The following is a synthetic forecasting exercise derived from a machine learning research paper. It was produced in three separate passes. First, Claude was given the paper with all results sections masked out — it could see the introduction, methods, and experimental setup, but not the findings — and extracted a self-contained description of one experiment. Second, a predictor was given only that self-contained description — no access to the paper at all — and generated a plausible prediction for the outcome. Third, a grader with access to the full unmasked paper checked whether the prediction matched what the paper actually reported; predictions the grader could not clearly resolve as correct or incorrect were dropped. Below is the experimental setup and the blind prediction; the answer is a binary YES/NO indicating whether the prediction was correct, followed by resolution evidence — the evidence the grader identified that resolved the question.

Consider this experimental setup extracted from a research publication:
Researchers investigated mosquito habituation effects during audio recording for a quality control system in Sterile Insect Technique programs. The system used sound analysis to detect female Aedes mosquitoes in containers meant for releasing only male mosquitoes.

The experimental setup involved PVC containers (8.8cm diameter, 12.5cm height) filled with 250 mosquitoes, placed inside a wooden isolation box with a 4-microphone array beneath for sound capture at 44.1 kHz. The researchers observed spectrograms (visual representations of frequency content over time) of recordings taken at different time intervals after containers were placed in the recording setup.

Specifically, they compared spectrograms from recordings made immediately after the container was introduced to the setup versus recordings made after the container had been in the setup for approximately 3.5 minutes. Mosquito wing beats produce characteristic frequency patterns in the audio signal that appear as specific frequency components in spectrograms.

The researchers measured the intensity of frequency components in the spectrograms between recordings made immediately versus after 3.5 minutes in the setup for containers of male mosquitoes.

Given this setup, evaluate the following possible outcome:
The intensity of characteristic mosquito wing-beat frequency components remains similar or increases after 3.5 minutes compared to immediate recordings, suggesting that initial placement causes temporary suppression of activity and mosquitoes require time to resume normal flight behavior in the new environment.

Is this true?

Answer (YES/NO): NO